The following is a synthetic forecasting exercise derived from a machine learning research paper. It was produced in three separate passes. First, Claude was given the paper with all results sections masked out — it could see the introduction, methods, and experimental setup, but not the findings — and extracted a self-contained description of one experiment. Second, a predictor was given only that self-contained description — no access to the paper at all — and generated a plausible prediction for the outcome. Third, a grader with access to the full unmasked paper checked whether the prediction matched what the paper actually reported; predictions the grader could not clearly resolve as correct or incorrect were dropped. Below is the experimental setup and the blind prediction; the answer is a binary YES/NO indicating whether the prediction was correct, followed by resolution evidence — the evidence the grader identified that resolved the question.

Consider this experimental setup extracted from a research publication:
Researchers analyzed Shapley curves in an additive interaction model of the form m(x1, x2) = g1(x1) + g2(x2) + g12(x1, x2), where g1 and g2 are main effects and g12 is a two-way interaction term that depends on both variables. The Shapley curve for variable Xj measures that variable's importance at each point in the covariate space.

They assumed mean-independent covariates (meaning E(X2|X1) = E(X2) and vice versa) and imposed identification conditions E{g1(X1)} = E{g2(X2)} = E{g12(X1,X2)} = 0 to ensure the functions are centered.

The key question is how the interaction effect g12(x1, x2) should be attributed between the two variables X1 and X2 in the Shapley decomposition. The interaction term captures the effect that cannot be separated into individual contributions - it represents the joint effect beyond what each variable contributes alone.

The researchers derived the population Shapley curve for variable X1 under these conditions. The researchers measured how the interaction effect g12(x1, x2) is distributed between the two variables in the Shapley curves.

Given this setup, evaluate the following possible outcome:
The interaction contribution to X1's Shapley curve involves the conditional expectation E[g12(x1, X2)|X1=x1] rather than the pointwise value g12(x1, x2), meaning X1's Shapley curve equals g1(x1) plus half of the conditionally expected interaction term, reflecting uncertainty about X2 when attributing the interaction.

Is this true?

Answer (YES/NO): NO